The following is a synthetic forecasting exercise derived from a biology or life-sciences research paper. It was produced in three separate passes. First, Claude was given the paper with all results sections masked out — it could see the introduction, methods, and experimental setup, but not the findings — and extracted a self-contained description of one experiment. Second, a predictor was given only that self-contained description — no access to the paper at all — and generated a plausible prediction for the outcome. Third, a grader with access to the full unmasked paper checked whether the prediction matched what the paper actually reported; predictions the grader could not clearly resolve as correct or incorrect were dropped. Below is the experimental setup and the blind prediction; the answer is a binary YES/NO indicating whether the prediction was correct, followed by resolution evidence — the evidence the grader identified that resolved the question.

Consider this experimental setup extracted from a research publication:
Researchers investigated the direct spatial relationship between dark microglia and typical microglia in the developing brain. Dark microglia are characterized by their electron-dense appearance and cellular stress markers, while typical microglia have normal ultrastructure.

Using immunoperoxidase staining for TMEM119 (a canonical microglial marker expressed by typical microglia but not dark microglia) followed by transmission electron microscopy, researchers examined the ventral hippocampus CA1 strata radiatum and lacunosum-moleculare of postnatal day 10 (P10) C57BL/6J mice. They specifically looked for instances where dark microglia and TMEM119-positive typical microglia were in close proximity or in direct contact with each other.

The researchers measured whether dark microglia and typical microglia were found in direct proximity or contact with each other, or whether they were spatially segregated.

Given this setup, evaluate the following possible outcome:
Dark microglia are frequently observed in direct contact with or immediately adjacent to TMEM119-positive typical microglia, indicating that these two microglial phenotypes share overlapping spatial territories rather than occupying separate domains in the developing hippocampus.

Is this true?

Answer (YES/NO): YES